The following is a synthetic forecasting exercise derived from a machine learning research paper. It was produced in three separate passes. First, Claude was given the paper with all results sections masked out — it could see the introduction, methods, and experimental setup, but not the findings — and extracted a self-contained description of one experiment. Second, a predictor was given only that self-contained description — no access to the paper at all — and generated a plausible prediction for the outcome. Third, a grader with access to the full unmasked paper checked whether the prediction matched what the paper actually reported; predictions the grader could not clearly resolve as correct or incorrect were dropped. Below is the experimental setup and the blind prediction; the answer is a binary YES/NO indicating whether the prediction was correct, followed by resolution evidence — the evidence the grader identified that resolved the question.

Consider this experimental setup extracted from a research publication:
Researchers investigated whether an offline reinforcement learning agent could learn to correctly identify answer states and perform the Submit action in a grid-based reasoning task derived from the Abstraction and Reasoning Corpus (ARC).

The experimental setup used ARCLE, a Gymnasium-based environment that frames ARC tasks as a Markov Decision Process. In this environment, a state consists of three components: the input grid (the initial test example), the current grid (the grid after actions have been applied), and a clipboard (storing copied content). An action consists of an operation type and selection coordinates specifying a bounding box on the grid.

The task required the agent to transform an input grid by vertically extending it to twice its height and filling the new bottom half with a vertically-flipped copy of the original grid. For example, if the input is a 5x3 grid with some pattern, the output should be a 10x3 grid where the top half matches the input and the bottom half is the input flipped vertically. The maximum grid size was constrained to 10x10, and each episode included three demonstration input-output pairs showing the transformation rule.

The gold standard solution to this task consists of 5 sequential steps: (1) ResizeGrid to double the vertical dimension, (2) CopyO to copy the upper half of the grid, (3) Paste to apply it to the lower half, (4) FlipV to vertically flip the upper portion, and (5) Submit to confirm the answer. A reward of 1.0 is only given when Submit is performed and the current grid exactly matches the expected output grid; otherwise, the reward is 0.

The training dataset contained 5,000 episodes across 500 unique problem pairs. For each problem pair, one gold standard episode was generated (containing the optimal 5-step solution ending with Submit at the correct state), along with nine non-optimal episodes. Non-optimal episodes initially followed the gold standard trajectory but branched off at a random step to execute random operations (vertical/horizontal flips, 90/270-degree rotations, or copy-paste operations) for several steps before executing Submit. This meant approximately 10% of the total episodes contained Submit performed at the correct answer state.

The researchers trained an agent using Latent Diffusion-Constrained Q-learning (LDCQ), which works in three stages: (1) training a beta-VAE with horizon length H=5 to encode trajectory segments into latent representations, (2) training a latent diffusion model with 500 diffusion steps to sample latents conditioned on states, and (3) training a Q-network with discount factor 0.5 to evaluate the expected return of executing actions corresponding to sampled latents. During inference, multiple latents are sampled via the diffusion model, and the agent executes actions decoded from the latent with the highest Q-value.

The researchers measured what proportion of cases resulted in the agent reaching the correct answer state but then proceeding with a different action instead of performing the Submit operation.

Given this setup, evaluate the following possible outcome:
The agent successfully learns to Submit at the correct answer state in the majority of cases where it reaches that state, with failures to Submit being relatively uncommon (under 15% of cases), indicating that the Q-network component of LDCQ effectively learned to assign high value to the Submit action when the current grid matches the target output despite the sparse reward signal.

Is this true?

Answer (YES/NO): NO